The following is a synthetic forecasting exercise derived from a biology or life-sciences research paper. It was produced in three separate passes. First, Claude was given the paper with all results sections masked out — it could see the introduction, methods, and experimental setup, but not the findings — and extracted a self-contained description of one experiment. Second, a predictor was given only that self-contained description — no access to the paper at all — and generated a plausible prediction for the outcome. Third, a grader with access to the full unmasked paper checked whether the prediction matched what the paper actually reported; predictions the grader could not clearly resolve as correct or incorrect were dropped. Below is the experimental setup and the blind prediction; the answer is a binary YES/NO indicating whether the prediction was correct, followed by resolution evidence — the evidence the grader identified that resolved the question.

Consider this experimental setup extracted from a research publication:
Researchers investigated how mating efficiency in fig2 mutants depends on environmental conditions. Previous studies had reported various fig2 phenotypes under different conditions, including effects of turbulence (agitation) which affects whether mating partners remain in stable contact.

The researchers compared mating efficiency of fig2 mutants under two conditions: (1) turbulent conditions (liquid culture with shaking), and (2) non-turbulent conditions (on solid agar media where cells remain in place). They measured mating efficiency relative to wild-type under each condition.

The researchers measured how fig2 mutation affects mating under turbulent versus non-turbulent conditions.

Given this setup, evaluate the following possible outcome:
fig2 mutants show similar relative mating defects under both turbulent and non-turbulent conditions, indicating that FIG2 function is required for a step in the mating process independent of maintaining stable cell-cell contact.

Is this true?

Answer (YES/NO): NO